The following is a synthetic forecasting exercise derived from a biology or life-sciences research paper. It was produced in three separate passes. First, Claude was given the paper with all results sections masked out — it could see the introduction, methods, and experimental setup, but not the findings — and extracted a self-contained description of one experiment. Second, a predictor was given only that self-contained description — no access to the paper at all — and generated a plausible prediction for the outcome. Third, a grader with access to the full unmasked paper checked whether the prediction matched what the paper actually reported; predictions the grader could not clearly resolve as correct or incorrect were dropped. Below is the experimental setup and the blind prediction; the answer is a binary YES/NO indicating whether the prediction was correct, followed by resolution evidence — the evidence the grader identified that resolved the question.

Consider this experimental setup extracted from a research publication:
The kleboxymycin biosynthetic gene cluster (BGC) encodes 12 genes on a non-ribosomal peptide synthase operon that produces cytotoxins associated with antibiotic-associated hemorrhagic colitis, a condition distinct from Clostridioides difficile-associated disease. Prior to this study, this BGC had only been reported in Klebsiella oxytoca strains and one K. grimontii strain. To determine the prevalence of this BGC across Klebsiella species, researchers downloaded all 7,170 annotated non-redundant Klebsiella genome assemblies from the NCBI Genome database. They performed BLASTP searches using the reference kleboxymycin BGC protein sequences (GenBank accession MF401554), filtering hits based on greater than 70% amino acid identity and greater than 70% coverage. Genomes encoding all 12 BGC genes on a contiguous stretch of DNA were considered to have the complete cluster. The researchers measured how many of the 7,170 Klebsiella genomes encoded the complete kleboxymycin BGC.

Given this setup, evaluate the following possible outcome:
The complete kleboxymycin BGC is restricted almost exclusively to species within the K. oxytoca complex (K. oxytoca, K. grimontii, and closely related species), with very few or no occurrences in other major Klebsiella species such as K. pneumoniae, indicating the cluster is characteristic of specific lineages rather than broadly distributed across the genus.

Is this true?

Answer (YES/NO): YES